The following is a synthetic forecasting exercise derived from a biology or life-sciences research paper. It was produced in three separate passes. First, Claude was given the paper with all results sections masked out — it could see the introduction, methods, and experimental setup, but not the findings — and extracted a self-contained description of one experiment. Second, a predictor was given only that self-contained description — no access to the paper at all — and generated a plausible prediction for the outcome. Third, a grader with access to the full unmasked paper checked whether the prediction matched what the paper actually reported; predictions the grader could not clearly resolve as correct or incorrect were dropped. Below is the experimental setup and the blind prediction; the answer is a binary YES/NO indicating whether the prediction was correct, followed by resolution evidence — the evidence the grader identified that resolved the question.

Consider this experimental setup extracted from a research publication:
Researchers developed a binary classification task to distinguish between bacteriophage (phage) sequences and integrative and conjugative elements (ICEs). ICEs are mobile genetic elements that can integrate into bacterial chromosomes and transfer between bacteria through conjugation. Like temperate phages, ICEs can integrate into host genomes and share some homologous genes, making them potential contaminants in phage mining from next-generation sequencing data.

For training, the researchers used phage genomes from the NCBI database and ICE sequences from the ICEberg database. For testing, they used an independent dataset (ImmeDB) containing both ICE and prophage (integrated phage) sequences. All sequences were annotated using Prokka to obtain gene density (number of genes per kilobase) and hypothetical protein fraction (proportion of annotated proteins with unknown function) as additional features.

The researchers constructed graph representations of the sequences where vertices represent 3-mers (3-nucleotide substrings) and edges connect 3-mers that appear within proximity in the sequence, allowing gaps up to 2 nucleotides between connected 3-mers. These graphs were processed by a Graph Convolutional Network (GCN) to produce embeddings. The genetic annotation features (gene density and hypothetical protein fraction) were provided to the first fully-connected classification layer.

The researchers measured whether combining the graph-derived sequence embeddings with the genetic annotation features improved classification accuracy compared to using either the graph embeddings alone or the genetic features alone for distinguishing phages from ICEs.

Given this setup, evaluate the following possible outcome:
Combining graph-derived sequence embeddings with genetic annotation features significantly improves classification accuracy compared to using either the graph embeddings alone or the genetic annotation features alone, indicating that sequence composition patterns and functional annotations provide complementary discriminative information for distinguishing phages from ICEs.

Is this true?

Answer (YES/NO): YES